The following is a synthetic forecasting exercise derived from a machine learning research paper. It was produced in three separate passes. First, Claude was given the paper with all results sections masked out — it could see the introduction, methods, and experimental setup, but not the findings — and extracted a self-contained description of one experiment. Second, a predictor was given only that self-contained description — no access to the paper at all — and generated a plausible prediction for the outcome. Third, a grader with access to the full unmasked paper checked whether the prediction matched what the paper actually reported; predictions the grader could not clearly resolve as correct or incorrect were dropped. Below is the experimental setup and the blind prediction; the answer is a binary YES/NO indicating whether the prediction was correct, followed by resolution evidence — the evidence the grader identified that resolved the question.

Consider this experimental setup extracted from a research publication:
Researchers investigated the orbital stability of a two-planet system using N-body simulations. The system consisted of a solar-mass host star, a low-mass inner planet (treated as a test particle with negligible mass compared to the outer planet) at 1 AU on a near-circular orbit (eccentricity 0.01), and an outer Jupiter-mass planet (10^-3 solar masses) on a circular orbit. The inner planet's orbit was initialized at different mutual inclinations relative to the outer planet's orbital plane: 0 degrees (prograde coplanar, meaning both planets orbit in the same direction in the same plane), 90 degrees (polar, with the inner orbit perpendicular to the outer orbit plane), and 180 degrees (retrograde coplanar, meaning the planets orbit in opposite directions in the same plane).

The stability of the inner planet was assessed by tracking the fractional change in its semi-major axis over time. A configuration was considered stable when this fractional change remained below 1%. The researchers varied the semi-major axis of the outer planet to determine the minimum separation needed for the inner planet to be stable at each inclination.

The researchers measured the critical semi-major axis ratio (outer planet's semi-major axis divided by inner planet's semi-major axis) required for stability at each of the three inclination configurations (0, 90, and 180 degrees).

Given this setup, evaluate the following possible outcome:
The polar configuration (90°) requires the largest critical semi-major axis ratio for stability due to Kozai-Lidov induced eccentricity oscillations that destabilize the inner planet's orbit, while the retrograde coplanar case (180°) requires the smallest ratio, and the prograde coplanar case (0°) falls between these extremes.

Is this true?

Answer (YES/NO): YES